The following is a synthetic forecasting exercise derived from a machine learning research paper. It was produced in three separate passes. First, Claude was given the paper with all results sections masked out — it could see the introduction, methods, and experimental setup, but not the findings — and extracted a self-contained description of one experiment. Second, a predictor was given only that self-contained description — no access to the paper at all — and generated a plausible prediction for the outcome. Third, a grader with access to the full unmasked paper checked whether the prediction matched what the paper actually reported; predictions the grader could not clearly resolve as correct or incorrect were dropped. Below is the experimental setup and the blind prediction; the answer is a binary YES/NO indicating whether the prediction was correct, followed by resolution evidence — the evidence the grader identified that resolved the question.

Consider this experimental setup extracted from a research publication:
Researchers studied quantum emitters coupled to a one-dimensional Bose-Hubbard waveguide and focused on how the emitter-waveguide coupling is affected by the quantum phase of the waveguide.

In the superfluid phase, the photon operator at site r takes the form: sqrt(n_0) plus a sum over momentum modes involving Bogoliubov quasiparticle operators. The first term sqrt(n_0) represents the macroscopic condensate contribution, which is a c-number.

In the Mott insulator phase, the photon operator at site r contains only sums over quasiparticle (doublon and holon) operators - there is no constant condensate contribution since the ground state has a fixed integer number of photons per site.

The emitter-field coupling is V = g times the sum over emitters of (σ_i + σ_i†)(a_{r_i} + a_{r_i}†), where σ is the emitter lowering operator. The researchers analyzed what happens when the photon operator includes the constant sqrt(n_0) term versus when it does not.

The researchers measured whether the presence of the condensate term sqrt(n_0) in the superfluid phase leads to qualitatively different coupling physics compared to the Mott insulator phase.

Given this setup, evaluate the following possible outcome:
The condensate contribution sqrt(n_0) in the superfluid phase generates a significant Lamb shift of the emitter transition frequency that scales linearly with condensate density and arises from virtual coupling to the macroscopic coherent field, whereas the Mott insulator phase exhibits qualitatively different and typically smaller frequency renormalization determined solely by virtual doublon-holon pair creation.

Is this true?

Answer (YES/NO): NO